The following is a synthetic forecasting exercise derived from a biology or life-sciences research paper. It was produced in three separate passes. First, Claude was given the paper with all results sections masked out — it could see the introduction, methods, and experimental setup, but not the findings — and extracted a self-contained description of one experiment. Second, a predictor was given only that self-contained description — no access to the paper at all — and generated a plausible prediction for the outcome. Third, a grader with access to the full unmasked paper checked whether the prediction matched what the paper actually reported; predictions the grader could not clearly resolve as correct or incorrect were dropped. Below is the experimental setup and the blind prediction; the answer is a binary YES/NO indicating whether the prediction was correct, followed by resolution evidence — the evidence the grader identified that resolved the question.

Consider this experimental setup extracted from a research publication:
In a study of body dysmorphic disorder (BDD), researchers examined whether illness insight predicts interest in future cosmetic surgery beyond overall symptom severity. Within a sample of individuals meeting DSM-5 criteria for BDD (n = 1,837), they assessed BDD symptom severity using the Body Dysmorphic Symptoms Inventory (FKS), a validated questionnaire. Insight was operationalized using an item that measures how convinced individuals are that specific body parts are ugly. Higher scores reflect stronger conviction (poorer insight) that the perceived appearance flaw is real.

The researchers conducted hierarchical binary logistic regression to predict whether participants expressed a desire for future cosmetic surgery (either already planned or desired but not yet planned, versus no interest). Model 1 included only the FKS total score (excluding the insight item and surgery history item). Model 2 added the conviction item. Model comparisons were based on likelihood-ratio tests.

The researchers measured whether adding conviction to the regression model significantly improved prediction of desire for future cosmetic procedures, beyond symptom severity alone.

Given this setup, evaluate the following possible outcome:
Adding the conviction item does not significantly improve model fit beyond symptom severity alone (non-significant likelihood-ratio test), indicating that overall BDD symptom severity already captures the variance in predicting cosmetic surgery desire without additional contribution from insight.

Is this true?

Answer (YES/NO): NO